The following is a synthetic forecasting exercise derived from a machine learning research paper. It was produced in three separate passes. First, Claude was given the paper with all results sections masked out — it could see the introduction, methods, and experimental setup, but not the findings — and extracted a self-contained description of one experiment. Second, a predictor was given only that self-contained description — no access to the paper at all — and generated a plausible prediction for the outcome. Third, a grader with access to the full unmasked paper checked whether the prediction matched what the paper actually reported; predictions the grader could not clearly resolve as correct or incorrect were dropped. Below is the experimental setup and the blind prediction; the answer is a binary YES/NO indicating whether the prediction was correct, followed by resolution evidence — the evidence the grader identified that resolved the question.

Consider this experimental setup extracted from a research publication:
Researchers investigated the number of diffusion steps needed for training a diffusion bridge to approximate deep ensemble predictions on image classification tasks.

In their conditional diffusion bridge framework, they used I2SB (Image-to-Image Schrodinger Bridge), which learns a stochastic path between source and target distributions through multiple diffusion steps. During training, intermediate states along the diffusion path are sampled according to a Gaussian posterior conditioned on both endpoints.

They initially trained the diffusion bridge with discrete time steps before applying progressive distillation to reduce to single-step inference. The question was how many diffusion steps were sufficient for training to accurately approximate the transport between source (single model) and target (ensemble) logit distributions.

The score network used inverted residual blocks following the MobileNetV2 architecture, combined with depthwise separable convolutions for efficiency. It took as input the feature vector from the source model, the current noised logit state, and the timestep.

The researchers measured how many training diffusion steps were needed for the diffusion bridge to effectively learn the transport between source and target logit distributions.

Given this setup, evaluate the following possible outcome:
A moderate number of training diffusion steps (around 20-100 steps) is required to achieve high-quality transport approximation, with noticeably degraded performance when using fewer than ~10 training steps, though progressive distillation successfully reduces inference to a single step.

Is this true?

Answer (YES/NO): NO